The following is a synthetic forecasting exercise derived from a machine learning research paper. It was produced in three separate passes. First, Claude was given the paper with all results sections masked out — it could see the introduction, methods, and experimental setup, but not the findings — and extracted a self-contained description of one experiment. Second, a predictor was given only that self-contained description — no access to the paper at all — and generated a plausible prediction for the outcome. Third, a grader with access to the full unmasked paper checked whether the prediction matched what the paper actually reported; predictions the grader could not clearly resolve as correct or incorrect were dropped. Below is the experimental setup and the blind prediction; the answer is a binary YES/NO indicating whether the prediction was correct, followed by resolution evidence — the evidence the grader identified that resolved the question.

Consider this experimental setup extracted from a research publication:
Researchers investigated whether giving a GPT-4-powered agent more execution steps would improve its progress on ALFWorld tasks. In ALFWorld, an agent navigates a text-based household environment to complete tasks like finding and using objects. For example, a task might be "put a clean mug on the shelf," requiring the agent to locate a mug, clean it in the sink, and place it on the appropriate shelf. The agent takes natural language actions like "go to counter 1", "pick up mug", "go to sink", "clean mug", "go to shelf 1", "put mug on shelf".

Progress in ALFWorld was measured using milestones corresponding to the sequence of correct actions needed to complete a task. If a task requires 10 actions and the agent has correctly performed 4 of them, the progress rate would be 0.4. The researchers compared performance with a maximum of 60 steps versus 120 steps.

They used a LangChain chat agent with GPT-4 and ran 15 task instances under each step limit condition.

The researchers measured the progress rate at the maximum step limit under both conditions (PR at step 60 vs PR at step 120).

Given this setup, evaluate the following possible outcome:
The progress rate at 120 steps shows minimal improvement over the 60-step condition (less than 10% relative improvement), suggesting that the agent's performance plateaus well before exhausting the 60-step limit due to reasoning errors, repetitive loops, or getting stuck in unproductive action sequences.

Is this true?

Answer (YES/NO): NO